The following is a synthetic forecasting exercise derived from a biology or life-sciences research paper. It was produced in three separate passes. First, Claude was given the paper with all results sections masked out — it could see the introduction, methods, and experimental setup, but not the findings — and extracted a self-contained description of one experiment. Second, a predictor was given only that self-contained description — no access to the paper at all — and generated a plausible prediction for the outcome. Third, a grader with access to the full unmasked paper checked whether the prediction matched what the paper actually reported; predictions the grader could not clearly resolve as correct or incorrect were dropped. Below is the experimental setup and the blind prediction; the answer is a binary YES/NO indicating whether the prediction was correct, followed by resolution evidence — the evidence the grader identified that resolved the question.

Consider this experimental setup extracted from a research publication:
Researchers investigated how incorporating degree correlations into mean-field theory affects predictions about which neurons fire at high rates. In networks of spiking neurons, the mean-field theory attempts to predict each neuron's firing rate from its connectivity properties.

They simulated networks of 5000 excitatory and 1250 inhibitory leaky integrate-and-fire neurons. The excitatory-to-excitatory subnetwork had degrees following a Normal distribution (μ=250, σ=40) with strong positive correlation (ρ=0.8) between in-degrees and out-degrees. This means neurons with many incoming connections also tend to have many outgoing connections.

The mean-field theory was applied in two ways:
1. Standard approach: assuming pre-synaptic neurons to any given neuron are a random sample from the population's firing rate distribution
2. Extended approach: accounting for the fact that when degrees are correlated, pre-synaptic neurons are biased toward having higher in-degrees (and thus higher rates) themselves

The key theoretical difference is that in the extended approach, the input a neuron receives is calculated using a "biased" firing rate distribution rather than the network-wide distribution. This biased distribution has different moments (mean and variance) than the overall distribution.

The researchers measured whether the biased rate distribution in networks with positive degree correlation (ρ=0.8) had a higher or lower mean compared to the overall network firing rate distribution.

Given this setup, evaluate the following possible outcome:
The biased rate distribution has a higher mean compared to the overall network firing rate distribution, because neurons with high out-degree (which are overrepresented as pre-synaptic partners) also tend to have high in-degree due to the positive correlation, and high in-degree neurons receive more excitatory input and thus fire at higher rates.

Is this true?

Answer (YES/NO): YES